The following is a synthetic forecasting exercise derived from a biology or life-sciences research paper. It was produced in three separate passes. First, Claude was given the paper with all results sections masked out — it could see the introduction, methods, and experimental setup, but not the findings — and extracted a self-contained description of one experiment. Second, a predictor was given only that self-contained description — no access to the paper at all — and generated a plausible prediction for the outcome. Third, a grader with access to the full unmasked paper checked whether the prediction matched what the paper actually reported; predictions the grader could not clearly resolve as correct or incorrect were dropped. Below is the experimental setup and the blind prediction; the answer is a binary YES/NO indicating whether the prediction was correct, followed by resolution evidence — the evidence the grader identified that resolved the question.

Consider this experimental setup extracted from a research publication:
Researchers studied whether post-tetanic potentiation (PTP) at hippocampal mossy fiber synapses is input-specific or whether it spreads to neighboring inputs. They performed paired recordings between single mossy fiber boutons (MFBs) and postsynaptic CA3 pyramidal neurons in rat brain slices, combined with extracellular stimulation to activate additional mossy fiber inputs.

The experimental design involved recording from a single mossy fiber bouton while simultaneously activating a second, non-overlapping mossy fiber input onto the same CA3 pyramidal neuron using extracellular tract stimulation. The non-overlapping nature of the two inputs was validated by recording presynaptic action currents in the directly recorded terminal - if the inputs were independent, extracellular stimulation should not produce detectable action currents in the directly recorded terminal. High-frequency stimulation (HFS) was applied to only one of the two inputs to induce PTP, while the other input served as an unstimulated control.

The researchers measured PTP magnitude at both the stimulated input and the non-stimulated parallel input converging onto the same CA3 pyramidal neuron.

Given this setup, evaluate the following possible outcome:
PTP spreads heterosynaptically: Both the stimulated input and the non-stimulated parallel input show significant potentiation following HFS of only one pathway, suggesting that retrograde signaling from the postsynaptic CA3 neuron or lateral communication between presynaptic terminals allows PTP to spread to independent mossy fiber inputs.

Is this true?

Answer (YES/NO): NO